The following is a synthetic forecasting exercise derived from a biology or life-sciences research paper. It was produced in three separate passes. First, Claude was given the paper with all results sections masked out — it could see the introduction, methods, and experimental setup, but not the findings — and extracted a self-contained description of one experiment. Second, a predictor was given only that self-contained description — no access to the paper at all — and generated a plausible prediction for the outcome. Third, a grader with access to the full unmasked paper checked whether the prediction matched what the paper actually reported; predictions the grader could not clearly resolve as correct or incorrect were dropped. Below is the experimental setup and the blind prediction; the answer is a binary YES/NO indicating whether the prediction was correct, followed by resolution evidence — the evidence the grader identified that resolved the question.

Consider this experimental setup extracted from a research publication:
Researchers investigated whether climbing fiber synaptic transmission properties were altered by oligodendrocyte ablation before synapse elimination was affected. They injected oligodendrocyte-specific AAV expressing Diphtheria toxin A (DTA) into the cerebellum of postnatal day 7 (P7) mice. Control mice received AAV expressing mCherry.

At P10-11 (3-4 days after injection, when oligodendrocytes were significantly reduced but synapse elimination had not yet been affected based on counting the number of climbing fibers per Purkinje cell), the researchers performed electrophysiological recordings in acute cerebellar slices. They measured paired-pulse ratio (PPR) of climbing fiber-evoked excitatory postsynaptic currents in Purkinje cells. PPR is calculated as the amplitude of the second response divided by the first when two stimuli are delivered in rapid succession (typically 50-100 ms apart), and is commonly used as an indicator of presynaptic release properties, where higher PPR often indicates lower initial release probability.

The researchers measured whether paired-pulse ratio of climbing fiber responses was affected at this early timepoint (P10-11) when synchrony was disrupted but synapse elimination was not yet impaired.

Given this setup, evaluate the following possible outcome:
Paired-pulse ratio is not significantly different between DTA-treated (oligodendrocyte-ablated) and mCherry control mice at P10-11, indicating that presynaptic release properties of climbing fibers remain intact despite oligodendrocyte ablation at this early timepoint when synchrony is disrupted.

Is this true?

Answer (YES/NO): NO